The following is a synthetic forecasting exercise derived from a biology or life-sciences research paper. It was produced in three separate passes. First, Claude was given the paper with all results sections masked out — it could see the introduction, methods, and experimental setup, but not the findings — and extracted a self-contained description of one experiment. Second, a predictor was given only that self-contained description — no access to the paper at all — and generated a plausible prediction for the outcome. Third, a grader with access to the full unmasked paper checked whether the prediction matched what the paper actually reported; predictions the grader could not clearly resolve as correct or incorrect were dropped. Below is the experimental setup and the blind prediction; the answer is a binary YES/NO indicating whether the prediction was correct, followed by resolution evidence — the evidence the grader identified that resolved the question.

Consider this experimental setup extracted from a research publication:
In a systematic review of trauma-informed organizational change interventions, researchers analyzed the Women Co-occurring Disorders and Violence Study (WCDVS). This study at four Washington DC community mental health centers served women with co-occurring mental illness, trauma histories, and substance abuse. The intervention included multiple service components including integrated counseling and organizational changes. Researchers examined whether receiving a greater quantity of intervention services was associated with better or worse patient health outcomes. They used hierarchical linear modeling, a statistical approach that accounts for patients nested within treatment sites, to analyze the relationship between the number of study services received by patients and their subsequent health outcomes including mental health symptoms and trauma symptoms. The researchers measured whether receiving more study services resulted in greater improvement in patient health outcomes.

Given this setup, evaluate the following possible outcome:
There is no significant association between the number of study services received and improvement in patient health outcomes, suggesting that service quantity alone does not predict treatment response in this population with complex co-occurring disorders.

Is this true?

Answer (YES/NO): NO